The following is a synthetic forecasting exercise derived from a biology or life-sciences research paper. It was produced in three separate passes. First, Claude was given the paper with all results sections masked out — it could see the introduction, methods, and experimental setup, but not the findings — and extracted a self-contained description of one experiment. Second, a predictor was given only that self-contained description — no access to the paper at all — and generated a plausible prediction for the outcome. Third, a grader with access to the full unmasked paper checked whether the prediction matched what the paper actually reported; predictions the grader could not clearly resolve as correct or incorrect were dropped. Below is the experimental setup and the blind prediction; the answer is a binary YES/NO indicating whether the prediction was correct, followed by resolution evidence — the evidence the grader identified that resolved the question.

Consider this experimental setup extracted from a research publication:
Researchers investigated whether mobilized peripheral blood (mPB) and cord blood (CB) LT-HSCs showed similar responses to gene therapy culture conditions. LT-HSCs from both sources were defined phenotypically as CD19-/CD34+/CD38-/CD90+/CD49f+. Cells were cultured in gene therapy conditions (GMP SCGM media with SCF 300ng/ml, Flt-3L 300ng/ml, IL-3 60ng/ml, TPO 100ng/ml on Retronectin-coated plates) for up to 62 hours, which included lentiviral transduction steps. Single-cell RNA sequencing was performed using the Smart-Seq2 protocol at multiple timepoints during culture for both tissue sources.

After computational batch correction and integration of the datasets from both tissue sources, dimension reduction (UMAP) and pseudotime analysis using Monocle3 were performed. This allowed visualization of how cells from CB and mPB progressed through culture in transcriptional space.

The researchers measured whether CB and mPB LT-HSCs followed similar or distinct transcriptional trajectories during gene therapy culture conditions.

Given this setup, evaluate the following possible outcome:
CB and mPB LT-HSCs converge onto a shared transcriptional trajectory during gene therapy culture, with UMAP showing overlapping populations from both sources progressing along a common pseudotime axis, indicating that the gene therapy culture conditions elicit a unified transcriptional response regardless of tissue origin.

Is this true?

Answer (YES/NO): YES